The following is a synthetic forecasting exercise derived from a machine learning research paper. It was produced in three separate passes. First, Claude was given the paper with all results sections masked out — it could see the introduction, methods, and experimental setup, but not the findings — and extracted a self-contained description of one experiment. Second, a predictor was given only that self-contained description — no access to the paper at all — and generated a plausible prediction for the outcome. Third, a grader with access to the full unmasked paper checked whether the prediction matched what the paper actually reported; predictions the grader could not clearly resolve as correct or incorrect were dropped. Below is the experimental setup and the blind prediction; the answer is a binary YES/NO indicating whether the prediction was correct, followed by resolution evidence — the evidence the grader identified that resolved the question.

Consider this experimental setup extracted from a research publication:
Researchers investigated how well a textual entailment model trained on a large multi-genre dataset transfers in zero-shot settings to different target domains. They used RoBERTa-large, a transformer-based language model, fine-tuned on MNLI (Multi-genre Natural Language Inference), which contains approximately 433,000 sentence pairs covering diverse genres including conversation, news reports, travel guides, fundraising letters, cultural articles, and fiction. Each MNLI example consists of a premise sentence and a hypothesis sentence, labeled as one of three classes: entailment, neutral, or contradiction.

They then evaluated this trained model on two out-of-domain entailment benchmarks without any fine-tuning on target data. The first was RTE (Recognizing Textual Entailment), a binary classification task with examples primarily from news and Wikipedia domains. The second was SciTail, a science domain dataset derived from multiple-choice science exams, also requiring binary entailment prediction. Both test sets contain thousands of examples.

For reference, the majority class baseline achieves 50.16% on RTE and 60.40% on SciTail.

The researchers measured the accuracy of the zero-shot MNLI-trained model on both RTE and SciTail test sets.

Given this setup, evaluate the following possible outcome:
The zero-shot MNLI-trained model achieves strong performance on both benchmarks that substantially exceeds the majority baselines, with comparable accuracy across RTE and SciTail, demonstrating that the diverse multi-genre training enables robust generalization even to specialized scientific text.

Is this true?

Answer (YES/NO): YES